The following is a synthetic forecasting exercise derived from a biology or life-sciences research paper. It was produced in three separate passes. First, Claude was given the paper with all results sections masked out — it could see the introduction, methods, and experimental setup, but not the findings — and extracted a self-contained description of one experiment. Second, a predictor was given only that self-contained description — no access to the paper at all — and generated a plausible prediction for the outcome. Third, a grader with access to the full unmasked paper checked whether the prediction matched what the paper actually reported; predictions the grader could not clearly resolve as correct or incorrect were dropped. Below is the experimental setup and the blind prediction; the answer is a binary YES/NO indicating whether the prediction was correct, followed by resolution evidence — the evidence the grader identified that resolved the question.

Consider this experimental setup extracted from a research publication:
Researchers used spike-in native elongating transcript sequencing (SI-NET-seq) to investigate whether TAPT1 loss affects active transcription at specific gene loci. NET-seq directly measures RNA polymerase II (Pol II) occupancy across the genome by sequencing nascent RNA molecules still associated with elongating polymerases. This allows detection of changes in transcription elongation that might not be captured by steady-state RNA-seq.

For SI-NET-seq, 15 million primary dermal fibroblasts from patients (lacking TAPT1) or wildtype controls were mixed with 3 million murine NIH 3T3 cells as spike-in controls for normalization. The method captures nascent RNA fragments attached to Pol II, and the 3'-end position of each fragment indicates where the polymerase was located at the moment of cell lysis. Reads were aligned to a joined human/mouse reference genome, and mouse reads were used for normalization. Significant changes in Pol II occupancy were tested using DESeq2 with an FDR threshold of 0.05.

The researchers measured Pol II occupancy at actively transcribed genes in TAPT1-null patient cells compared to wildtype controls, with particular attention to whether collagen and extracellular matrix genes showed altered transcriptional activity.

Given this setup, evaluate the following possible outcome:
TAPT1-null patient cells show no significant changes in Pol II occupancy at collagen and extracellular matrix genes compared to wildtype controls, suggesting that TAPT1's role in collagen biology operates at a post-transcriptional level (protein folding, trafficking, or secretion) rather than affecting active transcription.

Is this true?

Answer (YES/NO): NO